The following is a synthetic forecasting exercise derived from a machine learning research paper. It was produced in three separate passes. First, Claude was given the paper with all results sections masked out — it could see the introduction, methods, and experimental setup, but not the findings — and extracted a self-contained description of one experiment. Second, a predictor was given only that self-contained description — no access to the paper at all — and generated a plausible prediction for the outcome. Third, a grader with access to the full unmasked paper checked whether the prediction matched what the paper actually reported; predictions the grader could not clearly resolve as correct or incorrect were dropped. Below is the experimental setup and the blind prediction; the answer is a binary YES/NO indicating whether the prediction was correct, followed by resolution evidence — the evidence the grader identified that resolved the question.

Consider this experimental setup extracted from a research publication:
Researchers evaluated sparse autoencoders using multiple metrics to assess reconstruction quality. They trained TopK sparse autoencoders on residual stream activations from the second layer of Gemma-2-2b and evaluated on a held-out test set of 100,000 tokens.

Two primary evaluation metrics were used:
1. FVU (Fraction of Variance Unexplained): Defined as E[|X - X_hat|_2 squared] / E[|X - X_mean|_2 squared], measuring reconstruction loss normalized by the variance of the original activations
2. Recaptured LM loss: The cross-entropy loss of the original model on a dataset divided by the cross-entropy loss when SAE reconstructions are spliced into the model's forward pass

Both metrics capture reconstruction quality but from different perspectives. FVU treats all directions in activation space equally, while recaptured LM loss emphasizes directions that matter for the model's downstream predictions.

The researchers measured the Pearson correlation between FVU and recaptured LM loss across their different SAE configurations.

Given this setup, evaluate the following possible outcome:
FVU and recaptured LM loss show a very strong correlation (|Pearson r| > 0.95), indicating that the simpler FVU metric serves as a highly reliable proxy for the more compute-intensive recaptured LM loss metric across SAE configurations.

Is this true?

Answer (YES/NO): NO